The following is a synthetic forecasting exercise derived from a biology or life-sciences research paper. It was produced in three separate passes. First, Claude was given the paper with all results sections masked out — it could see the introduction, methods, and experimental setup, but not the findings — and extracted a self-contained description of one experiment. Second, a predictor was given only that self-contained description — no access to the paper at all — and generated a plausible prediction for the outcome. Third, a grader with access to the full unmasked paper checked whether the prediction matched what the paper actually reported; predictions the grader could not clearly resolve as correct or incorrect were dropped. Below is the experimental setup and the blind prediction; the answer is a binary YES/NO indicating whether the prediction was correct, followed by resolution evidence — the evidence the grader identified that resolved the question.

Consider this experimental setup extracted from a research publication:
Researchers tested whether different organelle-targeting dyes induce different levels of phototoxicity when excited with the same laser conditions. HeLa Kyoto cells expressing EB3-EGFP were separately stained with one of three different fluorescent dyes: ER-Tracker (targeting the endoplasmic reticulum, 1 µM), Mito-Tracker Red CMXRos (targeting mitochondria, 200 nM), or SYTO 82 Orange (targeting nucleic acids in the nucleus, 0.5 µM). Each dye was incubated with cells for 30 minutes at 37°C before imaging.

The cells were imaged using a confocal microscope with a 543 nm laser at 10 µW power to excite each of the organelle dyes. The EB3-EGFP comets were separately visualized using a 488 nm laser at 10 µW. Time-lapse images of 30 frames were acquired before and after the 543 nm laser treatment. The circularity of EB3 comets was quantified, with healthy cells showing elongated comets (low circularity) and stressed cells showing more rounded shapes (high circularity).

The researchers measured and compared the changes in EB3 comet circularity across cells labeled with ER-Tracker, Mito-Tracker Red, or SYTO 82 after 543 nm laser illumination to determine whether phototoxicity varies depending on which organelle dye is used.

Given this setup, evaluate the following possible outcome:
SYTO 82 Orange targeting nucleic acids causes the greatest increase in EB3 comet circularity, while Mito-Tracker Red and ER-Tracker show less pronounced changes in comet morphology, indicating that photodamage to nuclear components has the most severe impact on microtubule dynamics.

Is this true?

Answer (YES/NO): NO